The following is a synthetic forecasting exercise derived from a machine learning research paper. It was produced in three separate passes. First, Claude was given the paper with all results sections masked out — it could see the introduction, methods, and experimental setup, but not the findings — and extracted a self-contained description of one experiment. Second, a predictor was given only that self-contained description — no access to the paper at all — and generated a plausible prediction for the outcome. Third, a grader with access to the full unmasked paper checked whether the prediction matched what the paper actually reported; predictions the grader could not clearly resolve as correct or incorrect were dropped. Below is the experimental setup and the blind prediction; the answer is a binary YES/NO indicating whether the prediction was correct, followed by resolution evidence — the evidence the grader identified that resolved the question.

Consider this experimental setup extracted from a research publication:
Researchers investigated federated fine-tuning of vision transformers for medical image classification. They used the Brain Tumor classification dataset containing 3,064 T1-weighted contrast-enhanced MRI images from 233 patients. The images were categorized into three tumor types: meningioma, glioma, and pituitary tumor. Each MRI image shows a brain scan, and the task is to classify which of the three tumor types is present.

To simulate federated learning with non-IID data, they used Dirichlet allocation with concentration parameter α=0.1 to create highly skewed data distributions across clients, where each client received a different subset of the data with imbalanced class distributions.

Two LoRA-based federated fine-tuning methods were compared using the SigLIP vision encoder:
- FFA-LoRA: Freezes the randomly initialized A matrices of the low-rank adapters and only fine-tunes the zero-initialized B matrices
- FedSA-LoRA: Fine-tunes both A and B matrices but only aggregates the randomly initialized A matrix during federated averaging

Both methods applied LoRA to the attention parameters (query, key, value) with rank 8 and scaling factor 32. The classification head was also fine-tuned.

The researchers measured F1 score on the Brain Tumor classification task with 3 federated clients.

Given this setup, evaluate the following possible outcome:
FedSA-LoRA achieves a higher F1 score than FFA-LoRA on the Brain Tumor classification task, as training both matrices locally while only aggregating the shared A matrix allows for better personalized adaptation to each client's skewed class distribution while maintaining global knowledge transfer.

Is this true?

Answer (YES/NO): YES